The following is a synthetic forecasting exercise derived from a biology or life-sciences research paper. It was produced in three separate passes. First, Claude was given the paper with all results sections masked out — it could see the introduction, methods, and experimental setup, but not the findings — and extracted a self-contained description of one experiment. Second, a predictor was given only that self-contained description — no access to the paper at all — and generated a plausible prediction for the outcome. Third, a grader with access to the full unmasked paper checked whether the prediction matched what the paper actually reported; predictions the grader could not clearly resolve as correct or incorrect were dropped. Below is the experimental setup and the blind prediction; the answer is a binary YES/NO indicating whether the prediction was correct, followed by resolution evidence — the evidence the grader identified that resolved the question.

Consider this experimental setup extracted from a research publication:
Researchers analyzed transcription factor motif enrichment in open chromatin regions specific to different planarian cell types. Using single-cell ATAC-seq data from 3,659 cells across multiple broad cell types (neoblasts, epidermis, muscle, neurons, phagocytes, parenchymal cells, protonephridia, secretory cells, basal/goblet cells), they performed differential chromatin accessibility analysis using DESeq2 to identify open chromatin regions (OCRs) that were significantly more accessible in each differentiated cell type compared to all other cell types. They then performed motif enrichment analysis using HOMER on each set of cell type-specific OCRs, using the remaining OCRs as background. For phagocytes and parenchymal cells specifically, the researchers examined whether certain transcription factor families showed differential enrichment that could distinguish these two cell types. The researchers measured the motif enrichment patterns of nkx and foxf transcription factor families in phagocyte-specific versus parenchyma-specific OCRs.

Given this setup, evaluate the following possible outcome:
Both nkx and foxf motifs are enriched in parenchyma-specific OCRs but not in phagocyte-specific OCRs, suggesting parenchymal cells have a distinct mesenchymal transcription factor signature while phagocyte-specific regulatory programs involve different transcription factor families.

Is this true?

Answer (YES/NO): NO